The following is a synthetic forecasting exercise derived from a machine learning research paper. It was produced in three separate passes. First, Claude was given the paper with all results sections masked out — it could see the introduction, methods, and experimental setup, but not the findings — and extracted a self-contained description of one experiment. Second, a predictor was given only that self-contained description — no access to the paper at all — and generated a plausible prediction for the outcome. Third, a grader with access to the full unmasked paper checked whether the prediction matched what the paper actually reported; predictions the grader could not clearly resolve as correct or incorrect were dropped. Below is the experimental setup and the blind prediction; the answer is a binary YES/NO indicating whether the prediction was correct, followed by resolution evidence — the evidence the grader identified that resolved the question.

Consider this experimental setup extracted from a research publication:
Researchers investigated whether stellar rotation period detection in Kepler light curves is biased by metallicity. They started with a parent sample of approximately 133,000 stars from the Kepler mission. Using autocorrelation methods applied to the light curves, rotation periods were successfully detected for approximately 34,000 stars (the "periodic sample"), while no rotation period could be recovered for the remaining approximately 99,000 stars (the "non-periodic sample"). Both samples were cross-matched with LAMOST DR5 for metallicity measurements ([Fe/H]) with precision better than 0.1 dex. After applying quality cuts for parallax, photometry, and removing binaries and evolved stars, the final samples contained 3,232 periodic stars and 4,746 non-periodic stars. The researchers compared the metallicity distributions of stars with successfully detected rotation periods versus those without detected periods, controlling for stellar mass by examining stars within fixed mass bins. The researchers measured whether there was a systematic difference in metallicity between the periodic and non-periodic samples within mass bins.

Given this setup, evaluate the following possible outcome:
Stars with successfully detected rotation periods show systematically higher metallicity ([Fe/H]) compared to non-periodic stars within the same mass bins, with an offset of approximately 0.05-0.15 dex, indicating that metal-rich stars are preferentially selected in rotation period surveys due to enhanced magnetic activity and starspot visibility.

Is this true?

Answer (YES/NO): NO